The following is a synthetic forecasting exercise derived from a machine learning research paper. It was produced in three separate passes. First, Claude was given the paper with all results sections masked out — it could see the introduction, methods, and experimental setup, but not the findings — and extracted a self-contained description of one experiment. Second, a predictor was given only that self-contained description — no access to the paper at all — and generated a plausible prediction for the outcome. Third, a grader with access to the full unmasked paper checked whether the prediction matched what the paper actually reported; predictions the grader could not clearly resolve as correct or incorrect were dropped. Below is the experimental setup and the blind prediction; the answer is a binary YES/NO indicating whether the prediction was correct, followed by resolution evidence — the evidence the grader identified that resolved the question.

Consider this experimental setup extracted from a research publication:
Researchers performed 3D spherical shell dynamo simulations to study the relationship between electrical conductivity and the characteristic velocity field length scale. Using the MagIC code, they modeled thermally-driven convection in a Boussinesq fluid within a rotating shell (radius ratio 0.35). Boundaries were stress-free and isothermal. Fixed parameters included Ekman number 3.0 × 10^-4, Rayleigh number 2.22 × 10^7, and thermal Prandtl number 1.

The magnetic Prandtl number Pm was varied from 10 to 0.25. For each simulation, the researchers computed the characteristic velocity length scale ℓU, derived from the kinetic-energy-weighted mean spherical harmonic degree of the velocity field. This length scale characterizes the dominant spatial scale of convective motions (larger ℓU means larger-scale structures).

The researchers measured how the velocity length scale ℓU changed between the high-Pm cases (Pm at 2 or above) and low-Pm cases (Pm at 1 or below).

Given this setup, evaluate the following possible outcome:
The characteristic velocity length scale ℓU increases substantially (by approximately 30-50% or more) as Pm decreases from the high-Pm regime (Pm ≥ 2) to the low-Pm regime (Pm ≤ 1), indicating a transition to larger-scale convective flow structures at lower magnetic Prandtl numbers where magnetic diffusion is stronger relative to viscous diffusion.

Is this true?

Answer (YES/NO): YES